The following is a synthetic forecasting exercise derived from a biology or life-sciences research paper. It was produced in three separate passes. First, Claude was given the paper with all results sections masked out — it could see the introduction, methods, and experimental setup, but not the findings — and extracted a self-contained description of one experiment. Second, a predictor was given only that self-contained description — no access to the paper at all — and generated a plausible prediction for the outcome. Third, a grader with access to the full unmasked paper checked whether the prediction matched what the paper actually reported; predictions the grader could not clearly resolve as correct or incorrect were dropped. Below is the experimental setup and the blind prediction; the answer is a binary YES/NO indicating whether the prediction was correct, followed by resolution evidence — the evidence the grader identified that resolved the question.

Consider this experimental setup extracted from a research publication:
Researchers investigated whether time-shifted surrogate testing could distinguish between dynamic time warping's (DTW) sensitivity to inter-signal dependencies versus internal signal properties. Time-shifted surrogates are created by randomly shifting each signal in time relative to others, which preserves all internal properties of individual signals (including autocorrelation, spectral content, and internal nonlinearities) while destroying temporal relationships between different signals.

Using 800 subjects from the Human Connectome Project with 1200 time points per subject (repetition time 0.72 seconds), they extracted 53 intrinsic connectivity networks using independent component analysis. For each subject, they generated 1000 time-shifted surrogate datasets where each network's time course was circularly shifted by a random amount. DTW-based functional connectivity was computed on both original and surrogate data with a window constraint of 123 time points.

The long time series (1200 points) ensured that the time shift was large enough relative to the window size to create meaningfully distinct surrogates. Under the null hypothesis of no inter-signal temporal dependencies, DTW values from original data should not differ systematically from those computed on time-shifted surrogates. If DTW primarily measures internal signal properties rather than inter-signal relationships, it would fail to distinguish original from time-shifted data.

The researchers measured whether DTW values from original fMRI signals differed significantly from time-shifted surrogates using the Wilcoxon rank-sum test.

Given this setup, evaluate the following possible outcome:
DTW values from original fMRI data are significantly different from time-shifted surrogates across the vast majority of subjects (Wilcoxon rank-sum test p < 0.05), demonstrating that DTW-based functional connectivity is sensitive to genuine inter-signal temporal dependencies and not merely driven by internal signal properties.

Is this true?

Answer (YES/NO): YES